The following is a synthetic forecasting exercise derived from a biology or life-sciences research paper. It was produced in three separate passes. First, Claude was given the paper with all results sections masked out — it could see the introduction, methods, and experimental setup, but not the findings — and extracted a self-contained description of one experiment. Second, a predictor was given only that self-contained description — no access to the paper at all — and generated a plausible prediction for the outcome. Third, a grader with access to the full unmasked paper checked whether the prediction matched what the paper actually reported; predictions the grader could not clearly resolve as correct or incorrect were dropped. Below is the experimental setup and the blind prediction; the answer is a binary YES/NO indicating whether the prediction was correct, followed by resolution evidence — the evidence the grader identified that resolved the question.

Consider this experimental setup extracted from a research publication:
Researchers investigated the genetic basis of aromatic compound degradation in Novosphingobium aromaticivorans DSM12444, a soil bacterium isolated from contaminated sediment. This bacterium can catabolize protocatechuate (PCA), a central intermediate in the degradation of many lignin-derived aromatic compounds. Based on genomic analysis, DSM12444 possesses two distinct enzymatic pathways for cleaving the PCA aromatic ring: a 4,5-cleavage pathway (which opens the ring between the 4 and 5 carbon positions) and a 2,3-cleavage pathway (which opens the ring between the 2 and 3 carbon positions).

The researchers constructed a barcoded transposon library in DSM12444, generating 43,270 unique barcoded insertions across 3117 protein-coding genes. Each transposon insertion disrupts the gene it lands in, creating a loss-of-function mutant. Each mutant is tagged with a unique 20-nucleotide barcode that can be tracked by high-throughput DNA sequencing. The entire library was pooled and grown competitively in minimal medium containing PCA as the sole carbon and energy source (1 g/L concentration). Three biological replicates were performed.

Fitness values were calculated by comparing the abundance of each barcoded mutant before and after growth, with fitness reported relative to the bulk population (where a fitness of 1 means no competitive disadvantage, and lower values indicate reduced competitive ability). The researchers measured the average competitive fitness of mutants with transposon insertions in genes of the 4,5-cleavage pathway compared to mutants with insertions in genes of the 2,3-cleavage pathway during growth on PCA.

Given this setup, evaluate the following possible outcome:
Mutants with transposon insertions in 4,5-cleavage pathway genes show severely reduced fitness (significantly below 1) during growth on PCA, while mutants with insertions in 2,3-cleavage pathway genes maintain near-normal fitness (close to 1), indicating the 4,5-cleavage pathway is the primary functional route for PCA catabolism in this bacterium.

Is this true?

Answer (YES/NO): NO